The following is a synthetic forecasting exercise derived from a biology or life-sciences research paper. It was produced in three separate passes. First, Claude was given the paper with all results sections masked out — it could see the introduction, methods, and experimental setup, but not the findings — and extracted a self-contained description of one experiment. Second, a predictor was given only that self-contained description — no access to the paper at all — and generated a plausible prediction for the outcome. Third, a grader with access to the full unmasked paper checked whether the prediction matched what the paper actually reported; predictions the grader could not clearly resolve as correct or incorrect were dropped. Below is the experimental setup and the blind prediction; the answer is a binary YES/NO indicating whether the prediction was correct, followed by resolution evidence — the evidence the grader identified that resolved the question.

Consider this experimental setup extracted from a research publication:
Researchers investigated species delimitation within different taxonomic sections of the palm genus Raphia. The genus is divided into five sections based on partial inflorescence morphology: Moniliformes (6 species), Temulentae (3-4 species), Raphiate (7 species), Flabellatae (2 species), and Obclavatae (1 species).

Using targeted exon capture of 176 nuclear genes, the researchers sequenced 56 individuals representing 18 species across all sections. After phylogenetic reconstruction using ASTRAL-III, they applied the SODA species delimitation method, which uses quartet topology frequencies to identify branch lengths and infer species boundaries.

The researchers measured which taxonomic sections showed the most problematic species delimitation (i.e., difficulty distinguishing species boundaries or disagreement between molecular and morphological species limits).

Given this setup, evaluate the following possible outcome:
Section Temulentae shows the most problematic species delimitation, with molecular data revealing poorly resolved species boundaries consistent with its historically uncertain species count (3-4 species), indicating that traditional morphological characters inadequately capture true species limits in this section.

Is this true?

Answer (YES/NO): NO